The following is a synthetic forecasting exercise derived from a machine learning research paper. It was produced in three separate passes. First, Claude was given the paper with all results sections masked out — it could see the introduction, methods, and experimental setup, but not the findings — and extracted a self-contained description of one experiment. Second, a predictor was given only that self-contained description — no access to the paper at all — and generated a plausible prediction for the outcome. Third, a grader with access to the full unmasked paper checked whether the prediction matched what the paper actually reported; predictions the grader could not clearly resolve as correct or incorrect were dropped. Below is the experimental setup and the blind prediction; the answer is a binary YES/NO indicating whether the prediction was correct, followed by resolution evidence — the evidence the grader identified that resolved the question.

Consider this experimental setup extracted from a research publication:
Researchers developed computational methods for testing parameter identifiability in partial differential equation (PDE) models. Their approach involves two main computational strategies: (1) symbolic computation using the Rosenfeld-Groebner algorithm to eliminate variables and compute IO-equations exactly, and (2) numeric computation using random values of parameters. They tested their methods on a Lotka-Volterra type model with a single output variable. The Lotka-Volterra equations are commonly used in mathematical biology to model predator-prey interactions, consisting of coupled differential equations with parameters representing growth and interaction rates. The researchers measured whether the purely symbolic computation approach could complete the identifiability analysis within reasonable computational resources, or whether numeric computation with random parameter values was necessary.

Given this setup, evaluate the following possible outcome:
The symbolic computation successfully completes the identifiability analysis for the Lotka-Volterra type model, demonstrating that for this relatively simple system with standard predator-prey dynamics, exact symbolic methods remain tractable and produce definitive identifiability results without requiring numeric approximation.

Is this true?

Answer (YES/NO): NO